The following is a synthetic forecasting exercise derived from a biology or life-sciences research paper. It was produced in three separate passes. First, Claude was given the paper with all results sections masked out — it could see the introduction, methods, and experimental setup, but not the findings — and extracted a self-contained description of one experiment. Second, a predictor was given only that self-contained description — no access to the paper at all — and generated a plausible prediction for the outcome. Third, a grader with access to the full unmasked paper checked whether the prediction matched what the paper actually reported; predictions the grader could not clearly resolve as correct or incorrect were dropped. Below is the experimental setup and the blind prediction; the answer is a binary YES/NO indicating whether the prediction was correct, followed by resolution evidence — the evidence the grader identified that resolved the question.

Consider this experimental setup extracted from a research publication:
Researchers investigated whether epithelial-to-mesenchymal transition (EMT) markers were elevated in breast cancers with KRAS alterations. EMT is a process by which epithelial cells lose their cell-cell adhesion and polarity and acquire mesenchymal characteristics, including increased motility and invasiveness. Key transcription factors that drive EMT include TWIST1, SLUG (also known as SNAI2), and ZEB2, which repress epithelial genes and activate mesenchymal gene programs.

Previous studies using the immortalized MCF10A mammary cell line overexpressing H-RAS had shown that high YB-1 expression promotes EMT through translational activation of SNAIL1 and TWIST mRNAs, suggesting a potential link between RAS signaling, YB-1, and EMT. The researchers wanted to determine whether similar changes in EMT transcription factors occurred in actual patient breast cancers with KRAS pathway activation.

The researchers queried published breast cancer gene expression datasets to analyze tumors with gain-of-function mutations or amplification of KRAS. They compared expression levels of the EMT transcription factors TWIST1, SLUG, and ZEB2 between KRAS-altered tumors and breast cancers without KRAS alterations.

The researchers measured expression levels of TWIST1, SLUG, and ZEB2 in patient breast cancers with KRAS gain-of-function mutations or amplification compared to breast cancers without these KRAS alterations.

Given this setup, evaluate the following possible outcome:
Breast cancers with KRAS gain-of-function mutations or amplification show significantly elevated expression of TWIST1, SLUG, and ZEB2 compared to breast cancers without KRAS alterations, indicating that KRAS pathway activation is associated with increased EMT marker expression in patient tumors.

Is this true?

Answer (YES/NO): NO